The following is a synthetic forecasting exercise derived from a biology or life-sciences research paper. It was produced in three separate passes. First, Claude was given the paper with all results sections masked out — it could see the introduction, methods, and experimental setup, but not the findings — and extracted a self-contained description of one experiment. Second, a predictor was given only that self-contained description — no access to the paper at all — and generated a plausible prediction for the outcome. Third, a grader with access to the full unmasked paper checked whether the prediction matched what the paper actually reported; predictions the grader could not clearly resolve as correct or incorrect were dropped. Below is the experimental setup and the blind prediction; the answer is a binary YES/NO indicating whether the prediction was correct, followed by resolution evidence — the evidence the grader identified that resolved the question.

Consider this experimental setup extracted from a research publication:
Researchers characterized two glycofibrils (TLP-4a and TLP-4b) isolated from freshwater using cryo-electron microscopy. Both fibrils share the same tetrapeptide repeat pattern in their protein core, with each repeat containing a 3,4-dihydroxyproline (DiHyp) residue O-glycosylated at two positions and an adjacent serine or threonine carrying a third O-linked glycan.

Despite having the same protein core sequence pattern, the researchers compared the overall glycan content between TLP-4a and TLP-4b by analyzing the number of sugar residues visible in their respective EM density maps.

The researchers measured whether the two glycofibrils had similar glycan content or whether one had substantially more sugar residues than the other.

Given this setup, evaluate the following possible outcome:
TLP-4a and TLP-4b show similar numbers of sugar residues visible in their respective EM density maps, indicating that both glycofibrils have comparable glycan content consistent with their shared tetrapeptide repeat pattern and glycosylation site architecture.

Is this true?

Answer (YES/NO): NO